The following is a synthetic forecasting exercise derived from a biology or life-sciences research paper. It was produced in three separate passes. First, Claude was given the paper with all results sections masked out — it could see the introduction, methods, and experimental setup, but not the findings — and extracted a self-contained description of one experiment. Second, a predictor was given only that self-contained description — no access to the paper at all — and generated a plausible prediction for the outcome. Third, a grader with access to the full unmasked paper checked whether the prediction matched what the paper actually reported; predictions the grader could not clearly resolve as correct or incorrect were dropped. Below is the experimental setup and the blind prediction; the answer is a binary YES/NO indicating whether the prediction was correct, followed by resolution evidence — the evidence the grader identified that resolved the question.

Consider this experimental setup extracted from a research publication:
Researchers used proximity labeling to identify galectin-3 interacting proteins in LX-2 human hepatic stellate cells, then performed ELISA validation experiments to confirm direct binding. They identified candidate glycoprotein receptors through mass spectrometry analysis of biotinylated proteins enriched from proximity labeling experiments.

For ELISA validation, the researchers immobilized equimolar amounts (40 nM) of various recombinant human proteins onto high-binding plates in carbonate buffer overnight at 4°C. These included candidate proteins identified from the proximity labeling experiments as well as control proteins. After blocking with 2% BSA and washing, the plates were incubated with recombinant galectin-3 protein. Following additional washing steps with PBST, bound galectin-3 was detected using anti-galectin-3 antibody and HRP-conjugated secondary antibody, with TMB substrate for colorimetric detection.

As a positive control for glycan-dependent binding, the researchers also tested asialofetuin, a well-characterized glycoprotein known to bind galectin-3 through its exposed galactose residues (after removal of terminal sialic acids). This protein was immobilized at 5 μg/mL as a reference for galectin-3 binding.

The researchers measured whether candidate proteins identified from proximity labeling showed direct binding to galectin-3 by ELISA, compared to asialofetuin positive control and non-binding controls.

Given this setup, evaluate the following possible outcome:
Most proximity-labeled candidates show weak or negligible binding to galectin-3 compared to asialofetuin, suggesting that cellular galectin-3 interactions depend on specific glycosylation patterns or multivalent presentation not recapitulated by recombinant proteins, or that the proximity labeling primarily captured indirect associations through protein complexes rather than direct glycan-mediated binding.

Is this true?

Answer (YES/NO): NO